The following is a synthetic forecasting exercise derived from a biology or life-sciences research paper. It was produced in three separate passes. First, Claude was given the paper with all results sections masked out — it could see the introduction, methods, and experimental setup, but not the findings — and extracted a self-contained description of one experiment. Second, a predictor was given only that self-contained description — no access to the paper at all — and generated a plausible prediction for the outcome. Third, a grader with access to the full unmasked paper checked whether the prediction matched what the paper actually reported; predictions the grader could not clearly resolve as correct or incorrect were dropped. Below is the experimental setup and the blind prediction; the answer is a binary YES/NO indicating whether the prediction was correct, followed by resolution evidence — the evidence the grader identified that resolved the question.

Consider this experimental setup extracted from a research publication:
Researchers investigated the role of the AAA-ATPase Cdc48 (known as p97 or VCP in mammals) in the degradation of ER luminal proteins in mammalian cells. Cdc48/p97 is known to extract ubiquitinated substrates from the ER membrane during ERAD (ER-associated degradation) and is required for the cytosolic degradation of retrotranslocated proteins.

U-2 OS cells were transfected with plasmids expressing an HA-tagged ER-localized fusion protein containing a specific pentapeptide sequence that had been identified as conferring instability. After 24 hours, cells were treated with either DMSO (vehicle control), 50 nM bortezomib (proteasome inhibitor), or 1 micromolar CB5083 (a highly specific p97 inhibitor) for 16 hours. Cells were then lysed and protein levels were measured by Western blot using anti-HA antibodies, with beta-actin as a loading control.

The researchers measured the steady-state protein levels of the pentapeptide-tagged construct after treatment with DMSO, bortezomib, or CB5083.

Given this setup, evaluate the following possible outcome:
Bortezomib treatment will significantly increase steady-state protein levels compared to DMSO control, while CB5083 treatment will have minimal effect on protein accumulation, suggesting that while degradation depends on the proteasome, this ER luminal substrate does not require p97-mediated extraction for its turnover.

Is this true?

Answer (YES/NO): NO